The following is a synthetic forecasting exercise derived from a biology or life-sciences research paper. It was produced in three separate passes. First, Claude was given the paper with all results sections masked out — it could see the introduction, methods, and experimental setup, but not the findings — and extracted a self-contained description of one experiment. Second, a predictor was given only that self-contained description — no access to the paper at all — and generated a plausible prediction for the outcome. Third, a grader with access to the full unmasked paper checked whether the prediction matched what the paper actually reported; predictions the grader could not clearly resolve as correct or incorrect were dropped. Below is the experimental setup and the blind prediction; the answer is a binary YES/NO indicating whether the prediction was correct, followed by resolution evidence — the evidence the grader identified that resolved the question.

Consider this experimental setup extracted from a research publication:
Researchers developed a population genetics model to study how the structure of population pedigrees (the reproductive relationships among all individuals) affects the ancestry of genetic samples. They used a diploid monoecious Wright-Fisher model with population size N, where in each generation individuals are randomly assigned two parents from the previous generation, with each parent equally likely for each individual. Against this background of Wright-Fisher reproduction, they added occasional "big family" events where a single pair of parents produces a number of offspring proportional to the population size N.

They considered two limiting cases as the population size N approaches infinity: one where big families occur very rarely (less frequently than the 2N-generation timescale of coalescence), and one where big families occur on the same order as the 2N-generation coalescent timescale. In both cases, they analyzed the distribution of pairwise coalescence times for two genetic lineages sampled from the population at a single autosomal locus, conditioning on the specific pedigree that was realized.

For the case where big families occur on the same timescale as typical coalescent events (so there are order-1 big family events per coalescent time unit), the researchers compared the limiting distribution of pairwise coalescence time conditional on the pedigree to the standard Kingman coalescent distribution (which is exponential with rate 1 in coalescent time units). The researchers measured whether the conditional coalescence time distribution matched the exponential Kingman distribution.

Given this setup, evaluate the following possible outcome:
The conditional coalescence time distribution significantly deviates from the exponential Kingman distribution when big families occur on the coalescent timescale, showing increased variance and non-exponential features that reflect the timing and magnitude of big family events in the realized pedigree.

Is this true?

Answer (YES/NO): YES